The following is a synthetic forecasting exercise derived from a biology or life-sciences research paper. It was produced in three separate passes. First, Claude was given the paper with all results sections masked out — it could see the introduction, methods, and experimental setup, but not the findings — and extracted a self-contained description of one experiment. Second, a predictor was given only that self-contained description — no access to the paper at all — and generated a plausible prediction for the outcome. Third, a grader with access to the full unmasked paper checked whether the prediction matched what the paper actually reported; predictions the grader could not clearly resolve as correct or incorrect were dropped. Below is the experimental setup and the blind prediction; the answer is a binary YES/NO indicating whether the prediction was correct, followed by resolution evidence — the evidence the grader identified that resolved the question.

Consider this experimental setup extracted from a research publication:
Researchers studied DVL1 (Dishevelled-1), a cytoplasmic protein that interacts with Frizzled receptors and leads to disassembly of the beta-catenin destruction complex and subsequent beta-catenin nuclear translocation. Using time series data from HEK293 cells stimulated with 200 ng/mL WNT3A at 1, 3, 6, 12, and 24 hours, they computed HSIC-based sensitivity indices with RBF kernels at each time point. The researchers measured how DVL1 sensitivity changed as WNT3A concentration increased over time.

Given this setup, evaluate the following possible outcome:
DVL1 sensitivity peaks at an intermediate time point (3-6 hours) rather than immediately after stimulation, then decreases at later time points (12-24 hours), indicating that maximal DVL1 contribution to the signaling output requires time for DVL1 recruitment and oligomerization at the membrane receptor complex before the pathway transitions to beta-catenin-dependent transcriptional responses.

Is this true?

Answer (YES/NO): NO